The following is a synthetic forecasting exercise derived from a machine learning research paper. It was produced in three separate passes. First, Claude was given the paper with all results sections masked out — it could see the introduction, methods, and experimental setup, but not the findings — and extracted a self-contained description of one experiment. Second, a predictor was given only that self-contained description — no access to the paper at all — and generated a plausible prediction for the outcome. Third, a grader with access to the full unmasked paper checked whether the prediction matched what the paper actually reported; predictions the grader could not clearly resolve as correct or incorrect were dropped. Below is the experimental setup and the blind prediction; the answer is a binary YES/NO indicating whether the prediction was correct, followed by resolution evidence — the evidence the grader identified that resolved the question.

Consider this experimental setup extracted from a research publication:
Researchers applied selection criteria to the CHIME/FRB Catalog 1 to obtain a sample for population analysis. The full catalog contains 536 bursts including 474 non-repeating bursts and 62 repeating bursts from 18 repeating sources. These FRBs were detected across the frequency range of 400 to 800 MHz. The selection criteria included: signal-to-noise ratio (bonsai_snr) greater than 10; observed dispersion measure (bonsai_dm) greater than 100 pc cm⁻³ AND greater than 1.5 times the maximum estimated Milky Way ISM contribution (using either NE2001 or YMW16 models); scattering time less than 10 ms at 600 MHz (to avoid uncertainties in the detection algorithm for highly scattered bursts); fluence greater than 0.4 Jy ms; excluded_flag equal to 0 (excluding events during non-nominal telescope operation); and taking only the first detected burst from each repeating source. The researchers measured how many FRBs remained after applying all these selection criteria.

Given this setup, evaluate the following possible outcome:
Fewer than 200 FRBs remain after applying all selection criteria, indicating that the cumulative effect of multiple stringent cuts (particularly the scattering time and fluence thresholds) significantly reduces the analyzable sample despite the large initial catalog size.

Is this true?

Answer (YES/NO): NO